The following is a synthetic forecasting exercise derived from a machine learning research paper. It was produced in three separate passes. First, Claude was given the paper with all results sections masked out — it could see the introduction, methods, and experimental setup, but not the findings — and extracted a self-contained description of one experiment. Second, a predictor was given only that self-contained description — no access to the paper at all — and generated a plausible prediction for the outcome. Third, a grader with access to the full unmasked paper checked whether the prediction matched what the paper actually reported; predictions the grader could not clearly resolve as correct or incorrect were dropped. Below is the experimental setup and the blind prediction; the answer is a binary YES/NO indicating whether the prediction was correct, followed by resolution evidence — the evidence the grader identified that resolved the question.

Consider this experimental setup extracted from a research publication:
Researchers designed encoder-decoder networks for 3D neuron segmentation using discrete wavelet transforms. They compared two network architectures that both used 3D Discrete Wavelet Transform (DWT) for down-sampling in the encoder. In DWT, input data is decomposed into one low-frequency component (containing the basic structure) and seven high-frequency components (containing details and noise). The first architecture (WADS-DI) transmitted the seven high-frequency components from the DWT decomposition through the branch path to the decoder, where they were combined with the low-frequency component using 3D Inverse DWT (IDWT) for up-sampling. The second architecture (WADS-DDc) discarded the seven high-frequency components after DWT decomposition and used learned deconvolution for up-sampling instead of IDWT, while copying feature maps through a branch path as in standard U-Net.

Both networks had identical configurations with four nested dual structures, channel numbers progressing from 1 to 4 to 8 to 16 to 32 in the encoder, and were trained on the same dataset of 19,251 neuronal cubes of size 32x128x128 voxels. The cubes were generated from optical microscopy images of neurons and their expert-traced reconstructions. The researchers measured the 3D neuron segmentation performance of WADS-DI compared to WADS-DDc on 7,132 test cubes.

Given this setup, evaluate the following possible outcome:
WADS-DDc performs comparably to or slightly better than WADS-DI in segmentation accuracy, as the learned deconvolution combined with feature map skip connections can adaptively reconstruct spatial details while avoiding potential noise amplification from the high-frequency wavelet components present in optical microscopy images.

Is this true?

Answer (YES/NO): YES